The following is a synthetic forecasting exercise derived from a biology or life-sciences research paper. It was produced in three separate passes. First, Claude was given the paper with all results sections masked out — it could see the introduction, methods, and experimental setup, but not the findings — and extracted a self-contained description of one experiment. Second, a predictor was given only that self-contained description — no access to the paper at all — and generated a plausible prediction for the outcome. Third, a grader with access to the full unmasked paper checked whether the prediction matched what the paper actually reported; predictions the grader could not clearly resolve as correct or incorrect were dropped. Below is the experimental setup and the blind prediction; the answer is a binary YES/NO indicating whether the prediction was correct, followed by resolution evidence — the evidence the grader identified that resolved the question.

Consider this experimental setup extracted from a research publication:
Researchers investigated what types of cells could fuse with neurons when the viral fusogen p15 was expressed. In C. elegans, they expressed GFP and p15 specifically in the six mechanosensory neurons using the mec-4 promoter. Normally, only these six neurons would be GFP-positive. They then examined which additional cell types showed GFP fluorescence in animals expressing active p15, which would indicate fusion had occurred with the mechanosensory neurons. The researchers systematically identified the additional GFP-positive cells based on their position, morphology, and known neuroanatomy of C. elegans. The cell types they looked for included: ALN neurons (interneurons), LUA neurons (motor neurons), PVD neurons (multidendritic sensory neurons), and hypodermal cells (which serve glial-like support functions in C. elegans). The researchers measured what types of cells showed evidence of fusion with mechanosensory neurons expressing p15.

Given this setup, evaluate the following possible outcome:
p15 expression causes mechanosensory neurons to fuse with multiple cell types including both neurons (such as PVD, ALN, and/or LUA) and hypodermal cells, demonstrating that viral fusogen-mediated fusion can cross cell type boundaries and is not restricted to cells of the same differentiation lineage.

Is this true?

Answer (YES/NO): YES